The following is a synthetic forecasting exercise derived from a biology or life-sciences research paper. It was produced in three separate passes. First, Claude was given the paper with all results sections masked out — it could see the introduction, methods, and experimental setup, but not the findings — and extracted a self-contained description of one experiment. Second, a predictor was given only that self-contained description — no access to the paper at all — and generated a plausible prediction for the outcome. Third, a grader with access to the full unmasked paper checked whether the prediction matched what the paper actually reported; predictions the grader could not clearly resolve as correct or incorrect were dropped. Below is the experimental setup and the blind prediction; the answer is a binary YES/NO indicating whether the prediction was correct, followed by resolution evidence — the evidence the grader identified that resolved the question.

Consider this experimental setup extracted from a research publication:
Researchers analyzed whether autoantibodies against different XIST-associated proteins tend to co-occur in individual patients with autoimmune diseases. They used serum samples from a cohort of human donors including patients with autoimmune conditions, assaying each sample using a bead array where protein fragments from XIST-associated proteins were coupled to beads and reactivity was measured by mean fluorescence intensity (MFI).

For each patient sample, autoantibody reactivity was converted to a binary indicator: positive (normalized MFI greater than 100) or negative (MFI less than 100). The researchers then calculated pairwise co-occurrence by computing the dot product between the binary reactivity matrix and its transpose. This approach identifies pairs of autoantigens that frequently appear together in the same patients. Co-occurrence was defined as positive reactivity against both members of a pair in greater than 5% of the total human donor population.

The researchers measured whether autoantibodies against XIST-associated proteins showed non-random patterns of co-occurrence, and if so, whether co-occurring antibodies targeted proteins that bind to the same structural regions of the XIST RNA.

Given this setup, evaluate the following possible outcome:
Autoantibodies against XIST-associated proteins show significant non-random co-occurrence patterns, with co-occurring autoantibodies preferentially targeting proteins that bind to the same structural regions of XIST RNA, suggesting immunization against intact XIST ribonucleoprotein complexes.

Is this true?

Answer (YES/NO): YES